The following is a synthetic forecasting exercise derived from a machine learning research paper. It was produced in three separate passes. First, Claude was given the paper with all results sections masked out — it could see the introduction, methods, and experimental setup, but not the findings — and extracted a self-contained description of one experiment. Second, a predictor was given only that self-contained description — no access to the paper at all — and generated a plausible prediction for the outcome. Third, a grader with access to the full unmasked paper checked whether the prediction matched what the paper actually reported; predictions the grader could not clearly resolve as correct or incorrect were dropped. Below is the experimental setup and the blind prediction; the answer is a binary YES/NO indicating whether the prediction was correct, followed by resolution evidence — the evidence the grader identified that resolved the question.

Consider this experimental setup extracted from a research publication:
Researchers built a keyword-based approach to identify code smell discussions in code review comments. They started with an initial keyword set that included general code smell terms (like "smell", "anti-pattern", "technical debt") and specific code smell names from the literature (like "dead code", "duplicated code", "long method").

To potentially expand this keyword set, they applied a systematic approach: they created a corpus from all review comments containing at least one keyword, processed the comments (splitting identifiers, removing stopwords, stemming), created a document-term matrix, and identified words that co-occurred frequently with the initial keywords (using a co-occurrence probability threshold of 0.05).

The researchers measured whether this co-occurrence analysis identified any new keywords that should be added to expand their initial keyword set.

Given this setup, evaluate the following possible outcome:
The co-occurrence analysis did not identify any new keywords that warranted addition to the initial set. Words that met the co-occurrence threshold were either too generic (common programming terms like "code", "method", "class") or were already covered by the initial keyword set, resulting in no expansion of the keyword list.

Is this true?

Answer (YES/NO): NO